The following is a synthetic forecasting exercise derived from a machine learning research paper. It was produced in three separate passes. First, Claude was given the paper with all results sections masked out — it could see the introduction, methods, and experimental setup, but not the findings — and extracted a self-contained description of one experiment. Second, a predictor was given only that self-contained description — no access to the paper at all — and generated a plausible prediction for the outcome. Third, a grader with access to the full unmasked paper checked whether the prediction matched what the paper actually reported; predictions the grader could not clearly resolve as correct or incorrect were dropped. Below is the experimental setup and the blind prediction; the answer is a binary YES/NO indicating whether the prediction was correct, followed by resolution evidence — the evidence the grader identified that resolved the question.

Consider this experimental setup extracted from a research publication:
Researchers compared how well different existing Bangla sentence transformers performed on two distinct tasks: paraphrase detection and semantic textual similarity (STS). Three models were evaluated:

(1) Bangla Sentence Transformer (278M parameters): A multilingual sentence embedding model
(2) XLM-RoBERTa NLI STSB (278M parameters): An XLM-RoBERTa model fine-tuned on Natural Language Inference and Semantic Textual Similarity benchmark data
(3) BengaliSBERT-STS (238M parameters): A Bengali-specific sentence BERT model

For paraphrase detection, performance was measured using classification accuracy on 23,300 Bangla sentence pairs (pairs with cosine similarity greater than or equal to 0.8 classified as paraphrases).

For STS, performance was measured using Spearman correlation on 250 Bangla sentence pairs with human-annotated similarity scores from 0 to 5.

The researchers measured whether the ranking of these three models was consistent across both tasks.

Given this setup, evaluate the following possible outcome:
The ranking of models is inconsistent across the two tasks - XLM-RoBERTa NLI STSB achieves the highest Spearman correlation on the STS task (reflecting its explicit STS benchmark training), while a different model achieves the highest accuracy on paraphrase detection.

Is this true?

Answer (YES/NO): NO